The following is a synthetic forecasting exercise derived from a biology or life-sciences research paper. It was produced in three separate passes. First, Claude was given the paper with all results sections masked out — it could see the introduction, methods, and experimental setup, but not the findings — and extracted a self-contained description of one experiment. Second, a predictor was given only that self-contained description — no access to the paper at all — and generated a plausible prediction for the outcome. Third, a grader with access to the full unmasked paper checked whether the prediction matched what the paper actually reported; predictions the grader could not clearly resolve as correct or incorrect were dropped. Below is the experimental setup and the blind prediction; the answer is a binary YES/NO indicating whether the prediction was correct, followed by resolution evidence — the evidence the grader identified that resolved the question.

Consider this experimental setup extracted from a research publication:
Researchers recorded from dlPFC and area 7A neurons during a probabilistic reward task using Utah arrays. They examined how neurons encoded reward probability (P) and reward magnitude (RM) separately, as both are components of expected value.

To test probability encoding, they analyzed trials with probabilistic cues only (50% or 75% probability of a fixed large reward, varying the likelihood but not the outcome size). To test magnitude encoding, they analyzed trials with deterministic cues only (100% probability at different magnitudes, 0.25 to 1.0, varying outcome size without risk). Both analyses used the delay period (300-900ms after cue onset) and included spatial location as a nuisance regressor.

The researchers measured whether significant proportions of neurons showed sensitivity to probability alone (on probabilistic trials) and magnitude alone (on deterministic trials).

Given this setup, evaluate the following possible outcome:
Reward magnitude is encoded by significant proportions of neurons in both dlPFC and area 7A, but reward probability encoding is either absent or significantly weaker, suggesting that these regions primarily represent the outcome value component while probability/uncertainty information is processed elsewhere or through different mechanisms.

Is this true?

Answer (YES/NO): NO